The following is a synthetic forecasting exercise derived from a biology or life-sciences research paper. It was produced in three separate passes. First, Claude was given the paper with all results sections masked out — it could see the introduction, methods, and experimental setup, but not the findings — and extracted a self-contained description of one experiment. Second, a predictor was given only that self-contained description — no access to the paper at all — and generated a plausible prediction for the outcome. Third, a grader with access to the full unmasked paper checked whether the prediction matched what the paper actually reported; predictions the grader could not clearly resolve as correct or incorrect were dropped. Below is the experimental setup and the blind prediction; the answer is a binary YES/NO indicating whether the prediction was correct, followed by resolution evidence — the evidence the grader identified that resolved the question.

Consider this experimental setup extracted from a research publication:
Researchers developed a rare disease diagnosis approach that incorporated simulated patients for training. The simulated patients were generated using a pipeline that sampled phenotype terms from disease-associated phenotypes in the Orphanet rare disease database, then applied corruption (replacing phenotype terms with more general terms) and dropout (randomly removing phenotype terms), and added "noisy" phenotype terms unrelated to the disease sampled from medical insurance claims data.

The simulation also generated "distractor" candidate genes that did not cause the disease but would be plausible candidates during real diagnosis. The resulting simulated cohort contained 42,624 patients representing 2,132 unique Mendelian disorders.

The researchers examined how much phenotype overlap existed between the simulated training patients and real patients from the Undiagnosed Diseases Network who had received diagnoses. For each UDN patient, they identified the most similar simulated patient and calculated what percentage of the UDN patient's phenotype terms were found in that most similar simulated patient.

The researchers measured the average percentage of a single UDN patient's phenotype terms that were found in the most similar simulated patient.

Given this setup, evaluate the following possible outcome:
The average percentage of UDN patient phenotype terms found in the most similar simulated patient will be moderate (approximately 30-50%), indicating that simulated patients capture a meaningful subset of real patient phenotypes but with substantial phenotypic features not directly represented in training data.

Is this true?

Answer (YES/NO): NO